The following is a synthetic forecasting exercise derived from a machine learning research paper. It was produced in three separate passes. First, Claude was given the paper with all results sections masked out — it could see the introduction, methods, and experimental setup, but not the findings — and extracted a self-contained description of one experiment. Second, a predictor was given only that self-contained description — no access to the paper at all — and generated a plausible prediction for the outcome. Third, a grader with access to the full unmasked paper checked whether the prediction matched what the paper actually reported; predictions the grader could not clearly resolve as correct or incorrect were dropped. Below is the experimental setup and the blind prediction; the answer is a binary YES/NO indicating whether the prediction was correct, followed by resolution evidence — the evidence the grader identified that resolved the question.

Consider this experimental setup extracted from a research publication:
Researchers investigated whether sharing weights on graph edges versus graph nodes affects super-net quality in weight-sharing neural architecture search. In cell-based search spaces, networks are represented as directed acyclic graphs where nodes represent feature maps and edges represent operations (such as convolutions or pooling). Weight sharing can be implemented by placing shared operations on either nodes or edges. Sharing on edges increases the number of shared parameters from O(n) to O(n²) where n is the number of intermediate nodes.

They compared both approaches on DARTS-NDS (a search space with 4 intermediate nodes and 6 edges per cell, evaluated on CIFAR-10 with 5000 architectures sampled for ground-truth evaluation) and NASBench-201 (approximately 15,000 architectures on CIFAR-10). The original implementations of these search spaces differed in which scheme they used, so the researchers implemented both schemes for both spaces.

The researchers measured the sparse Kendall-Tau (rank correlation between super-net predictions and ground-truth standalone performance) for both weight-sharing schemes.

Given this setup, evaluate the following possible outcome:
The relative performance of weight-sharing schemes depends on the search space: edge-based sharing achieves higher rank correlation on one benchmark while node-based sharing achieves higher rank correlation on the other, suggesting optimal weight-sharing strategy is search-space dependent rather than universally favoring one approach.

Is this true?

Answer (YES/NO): NO